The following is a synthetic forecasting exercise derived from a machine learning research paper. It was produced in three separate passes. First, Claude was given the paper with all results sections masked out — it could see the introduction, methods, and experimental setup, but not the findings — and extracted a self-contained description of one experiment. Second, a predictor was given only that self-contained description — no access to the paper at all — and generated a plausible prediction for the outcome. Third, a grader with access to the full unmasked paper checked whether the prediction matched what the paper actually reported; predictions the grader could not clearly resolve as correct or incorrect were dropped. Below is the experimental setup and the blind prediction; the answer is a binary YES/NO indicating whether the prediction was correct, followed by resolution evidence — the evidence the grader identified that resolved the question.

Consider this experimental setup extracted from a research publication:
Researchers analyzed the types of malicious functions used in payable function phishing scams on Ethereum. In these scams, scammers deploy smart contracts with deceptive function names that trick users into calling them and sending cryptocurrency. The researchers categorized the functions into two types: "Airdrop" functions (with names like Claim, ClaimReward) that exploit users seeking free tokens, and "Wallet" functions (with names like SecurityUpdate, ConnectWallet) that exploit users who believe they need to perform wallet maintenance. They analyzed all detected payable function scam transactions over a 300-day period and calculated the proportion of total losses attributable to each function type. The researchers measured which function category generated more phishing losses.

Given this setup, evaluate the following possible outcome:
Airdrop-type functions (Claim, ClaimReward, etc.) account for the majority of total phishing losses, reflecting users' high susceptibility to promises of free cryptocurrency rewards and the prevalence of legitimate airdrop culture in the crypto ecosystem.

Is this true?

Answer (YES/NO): YES